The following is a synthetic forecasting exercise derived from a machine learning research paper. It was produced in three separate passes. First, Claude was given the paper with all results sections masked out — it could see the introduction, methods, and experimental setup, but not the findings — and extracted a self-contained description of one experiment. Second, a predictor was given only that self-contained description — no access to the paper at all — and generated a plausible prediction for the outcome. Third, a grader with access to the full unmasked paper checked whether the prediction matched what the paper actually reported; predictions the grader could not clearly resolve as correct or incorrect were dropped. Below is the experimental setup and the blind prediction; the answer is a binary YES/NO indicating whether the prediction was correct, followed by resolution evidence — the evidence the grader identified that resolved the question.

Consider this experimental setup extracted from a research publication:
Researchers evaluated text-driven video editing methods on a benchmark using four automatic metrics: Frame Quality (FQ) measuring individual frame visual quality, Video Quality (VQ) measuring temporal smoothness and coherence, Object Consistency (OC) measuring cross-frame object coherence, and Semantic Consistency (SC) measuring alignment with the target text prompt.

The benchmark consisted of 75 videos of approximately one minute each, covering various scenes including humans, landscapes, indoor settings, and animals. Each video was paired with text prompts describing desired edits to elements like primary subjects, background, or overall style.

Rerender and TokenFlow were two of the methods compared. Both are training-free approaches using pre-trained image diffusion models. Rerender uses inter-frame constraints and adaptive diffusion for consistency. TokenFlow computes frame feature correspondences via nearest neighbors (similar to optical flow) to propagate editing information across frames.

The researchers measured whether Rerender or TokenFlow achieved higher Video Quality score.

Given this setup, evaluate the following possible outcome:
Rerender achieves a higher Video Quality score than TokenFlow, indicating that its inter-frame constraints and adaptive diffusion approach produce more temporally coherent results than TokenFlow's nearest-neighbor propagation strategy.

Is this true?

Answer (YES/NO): NO